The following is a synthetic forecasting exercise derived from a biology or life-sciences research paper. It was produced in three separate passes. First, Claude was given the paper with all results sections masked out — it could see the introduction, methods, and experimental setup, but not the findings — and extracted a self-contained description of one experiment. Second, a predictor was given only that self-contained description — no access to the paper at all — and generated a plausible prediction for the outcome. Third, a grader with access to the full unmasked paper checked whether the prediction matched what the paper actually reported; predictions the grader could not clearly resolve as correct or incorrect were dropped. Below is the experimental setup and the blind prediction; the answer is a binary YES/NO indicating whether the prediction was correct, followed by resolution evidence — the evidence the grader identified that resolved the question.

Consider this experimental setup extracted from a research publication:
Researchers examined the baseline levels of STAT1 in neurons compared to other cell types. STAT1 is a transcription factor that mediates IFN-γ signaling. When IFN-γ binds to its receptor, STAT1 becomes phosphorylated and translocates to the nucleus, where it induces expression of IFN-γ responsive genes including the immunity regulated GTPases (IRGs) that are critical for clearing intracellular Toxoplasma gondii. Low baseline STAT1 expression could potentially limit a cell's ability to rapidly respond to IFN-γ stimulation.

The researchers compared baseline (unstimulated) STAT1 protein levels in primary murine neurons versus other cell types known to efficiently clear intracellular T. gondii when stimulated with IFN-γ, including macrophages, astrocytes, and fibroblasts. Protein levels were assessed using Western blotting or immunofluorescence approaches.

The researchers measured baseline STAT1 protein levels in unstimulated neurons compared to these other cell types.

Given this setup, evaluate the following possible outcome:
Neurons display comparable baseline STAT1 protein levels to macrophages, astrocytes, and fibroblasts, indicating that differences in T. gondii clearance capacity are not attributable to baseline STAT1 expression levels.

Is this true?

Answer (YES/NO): NO